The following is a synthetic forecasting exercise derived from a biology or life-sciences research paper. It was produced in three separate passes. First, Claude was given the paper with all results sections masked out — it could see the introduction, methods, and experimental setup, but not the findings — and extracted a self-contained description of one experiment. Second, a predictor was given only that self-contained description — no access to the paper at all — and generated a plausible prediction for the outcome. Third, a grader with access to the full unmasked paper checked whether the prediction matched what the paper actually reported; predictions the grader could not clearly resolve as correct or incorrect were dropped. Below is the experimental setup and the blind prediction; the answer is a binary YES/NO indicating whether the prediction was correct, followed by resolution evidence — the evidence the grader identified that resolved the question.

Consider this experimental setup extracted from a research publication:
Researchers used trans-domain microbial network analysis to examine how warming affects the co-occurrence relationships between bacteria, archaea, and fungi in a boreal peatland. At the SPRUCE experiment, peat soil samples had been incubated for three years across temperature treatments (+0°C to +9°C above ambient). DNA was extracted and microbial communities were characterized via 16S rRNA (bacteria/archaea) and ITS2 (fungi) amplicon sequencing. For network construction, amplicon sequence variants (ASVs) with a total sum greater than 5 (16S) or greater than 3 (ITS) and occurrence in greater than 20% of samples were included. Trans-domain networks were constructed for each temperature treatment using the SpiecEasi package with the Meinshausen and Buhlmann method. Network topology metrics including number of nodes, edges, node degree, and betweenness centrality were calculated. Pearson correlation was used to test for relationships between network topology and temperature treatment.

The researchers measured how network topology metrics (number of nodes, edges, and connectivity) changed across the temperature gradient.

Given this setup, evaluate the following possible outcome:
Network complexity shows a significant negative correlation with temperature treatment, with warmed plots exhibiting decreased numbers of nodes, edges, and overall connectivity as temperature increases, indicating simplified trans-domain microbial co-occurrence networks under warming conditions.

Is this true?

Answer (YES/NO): NO